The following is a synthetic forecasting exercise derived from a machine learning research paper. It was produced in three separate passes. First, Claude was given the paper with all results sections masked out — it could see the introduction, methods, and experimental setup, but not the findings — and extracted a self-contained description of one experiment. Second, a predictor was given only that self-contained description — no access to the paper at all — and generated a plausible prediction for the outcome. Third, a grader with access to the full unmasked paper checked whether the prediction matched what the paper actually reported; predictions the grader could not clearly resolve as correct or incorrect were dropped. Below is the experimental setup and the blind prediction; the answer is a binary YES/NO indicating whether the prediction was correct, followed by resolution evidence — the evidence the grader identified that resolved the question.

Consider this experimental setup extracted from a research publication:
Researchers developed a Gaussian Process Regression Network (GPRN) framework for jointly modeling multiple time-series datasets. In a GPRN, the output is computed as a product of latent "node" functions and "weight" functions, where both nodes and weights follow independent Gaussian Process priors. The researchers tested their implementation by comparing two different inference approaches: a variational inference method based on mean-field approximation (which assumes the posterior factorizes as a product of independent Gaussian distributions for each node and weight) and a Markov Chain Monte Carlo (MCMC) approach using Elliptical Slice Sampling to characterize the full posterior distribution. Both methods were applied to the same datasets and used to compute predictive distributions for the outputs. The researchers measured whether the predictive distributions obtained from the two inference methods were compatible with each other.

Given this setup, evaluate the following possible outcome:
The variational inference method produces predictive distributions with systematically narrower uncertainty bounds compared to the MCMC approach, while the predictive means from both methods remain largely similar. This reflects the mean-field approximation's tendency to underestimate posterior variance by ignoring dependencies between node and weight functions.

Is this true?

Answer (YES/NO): NO